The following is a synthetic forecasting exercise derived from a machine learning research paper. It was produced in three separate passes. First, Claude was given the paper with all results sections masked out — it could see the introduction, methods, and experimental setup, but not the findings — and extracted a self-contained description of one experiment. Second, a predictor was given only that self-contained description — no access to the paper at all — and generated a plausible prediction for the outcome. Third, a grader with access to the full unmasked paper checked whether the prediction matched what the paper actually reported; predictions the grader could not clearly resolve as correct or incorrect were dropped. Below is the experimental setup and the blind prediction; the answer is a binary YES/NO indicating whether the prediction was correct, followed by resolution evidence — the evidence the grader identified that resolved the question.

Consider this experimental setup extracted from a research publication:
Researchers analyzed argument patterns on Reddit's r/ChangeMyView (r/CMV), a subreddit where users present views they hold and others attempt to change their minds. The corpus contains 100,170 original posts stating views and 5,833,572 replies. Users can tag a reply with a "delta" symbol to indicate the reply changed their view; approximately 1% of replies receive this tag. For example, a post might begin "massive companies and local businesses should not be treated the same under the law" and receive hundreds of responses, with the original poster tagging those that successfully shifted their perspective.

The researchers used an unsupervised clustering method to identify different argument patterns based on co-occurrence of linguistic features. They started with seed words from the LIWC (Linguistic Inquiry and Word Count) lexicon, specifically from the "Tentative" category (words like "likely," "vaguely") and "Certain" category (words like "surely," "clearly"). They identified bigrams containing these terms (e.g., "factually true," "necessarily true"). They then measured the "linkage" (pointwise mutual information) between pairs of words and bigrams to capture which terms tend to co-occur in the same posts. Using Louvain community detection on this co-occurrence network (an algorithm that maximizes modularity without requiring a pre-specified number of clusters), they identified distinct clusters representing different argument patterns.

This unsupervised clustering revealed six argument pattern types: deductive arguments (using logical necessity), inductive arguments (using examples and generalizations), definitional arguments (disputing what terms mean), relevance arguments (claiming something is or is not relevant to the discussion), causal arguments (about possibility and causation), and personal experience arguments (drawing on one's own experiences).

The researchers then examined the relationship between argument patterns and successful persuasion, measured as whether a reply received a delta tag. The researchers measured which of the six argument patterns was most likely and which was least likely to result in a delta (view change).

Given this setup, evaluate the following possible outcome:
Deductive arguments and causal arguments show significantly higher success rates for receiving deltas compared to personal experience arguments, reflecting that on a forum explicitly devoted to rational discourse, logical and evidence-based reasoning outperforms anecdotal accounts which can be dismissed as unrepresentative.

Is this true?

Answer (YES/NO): NO